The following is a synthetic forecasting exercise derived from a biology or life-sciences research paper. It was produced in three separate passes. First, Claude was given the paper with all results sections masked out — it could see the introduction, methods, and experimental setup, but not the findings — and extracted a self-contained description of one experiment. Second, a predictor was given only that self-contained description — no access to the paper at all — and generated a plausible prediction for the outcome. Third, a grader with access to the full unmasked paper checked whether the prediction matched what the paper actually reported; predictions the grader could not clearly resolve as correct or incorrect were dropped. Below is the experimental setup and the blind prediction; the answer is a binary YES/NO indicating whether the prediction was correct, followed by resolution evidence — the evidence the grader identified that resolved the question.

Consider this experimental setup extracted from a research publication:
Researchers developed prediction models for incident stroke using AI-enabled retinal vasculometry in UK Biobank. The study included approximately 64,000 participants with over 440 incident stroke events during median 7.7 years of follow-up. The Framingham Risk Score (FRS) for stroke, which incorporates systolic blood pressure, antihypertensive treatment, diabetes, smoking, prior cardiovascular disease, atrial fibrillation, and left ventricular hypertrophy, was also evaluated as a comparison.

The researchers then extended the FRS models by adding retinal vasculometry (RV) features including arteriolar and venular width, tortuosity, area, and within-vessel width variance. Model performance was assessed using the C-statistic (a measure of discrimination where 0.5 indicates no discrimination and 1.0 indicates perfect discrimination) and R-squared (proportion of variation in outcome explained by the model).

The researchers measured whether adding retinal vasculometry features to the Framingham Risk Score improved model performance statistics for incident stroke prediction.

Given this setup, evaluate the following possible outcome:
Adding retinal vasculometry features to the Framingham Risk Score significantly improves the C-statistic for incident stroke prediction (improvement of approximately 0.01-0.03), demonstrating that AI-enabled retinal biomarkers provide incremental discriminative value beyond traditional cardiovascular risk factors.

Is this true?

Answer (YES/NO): NO